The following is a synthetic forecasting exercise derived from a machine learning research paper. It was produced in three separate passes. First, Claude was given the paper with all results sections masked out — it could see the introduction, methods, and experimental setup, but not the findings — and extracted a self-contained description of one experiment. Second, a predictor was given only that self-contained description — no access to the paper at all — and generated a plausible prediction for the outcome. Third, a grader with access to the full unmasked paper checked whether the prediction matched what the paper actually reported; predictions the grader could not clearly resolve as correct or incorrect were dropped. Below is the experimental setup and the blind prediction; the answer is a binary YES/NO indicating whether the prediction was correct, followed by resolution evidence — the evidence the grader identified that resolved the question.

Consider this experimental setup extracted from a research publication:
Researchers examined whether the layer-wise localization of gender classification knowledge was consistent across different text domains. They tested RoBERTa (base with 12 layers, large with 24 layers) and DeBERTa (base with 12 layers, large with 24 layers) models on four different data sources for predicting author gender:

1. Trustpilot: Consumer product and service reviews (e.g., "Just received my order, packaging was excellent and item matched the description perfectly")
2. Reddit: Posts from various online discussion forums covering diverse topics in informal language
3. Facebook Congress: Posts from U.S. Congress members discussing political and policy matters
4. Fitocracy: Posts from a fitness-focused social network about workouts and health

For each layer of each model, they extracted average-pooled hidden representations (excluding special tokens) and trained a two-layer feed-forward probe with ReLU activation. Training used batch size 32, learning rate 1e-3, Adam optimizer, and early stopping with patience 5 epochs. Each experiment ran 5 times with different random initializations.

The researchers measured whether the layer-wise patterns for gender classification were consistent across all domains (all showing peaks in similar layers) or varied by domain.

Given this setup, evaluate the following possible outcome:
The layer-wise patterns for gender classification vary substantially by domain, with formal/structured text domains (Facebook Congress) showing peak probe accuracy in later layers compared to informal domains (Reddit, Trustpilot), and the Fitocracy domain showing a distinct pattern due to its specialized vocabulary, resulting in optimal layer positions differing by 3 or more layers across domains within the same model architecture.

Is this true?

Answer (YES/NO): NO